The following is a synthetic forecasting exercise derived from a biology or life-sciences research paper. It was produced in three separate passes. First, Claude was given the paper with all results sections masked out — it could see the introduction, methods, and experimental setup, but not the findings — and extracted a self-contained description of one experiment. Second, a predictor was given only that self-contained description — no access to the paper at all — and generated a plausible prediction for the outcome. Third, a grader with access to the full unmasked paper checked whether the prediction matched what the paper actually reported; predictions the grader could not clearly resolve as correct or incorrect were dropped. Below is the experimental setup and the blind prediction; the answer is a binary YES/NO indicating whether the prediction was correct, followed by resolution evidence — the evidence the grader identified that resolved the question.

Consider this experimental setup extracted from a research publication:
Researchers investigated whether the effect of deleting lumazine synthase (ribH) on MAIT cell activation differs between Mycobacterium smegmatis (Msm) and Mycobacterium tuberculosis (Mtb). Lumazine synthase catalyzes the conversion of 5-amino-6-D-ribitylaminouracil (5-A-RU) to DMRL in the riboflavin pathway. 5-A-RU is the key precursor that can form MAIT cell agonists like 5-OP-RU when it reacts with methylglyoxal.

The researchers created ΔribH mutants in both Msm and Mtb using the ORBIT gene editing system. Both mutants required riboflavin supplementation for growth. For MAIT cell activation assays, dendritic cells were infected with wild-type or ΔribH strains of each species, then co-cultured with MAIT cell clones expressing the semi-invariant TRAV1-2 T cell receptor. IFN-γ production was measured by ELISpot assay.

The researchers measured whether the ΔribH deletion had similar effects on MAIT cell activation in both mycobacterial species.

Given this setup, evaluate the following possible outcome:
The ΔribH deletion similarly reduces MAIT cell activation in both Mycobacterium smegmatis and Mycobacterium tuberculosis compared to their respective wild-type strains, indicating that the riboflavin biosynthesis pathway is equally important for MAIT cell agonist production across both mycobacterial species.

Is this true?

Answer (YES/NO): NO